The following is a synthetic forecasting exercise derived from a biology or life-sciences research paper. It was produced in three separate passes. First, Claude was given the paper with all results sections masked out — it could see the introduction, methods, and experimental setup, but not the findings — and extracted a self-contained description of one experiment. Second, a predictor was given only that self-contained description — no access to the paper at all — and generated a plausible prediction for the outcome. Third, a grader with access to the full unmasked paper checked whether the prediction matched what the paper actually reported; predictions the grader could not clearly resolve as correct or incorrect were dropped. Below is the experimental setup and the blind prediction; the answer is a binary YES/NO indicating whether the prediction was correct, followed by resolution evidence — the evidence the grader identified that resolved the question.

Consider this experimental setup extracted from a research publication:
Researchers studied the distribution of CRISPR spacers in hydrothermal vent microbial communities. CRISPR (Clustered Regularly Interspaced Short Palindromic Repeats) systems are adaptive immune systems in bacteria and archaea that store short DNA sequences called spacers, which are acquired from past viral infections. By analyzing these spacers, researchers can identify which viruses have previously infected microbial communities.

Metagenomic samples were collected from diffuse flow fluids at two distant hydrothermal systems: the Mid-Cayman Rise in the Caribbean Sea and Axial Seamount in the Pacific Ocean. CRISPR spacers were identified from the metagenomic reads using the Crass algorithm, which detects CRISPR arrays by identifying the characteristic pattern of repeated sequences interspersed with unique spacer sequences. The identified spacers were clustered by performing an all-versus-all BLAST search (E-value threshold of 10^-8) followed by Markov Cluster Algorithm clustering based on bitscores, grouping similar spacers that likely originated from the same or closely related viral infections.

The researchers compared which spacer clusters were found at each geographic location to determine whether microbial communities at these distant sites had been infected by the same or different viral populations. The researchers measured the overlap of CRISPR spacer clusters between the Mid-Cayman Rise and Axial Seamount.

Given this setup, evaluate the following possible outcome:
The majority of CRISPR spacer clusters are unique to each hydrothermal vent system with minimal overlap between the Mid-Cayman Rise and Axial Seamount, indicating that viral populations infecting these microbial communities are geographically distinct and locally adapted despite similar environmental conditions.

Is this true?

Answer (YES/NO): YES